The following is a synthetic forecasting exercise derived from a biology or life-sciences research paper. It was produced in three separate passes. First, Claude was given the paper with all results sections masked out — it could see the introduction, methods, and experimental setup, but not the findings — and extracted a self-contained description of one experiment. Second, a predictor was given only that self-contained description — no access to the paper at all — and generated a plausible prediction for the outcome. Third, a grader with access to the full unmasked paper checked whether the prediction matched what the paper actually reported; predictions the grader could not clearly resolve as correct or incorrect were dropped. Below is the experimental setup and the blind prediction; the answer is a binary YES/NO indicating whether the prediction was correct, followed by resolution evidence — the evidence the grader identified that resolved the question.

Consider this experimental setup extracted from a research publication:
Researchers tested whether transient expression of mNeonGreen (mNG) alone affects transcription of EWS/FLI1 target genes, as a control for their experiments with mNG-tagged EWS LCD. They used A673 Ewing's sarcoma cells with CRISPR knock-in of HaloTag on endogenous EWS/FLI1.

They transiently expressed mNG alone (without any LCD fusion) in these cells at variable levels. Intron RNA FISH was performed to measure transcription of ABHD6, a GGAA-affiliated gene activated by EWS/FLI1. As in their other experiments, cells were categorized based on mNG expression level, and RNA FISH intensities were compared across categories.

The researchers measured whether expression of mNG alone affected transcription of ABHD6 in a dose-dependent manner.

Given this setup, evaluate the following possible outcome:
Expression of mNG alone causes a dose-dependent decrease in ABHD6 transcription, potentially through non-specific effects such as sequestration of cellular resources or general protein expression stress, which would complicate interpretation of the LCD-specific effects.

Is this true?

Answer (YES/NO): NO